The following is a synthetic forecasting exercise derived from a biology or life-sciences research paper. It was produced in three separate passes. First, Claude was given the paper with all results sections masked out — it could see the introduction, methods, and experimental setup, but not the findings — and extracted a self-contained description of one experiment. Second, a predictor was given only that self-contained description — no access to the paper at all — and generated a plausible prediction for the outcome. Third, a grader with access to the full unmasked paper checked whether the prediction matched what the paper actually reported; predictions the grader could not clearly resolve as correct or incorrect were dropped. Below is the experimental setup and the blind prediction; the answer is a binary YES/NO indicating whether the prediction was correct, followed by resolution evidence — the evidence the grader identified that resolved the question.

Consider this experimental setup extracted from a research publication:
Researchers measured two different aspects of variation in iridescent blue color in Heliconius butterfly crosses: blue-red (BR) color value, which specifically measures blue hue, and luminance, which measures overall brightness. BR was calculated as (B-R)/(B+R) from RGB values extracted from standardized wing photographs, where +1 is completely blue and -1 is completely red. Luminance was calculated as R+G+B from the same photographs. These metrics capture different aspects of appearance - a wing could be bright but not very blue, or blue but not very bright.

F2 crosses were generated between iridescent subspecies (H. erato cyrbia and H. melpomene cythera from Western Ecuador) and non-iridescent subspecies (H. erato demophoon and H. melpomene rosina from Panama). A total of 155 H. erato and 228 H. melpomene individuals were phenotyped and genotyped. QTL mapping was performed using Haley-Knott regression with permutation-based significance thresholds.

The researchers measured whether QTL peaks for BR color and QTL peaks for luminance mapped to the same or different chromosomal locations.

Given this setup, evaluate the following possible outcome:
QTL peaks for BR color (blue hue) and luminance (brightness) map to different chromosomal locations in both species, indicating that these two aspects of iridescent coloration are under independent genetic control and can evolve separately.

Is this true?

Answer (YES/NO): NO